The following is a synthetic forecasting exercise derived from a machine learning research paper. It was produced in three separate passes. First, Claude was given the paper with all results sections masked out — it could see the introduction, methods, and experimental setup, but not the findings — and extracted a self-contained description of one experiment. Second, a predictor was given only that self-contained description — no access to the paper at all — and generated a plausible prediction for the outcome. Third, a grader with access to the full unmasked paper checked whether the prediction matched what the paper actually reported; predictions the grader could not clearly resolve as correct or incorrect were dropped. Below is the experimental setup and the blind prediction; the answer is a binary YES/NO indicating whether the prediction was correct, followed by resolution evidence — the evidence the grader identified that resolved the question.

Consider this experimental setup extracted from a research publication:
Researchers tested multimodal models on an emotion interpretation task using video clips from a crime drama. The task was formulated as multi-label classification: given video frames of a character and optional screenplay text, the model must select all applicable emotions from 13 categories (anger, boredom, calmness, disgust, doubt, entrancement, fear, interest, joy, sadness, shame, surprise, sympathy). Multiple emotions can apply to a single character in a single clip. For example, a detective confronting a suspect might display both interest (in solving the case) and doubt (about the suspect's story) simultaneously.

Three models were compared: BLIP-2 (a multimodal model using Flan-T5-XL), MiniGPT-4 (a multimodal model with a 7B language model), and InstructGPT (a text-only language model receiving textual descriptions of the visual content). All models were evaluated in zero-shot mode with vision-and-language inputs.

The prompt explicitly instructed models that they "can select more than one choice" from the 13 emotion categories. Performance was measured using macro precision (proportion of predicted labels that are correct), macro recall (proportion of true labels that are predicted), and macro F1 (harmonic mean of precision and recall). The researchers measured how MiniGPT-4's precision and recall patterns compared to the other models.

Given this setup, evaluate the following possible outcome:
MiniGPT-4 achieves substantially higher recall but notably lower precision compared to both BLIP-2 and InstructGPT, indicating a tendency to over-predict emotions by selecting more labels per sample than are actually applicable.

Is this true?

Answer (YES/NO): NO